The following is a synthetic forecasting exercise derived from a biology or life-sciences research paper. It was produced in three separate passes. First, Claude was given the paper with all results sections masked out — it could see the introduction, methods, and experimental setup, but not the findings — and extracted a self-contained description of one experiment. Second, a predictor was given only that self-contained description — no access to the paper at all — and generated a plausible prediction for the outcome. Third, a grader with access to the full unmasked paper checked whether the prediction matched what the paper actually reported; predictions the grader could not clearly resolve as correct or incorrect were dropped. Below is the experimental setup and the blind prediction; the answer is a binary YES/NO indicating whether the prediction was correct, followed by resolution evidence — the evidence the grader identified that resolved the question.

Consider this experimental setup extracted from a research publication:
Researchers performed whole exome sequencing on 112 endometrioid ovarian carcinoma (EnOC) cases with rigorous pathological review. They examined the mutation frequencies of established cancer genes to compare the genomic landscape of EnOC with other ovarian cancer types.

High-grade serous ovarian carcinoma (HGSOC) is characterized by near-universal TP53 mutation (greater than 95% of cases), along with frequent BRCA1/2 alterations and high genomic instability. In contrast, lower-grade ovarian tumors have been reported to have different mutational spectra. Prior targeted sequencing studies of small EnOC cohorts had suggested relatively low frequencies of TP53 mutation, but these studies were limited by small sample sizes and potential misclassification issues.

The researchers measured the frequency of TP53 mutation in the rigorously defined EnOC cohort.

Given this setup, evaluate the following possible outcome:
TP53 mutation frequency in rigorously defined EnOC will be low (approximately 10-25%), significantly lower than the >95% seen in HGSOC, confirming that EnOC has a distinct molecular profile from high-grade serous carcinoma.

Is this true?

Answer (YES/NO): YES